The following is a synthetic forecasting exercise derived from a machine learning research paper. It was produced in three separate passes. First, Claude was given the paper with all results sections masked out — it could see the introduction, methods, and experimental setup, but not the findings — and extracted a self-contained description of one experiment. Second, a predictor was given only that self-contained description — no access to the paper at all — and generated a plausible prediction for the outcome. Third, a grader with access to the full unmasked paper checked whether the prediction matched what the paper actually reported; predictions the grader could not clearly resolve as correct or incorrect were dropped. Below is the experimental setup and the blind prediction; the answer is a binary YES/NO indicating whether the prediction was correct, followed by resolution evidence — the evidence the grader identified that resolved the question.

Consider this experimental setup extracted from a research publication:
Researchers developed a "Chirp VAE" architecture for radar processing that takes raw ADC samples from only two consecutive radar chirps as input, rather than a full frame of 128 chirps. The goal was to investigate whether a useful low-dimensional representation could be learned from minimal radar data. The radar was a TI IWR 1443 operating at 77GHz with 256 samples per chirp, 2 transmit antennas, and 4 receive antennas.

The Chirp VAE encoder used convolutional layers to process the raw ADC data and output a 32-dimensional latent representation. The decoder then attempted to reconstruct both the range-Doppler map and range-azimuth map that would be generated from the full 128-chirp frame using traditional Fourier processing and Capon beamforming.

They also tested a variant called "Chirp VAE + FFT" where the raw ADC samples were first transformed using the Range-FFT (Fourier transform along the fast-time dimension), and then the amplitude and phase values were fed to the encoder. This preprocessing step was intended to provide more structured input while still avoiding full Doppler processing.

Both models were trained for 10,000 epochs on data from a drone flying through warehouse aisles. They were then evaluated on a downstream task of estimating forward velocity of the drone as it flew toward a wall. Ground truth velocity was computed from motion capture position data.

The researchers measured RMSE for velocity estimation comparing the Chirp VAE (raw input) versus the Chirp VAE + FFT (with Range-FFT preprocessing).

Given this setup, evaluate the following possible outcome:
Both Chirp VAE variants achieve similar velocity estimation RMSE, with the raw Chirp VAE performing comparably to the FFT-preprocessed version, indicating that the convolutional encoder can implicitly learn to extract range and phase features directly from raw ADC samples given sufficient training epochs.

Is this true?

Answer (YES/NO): YES